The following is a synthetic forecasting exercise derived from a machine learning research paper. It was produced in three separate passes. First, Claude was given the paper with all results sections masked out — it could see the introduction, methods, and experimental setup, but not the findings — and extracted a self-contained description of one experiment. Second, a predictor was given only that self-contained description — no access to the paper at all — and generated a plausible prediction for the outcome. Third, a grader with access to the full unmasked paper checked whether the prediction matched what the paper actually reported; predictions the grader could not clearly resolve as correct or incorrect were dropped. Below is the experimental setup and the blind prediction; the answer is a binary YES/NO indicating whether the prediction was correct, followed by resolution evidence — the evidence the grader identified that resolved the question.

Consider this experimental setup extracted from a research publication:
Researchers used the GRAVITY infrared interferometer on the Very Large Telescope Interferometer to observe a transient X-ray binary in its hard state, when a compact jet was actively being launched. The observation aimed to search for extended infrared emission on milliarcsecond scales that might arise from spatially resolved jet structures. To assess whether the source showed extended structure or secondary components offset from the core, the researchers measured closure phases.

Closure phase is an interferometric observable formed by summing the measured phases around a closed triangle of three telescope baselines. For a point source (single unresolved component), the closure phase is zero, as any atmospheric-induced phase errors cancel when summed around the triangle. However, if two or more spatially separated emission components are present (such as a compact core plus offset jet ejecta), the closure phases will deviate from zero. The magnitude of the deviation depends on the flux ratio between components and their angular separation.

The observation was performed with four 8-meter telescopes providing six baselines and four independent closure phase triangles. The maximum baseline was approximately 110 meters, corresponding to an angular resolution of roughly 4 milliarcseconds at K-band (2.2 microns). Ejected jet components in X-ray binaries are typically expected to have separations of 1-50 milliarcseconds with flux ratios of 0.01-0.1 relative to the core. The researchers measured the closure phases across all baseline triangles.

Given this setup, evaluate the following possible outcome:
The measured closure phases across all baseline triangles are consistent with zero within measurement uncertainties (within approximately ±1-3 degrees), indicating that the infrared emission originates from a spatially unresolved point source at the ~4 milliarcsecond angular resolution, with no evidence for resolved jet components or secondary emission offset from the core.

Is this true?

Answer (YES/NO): YES